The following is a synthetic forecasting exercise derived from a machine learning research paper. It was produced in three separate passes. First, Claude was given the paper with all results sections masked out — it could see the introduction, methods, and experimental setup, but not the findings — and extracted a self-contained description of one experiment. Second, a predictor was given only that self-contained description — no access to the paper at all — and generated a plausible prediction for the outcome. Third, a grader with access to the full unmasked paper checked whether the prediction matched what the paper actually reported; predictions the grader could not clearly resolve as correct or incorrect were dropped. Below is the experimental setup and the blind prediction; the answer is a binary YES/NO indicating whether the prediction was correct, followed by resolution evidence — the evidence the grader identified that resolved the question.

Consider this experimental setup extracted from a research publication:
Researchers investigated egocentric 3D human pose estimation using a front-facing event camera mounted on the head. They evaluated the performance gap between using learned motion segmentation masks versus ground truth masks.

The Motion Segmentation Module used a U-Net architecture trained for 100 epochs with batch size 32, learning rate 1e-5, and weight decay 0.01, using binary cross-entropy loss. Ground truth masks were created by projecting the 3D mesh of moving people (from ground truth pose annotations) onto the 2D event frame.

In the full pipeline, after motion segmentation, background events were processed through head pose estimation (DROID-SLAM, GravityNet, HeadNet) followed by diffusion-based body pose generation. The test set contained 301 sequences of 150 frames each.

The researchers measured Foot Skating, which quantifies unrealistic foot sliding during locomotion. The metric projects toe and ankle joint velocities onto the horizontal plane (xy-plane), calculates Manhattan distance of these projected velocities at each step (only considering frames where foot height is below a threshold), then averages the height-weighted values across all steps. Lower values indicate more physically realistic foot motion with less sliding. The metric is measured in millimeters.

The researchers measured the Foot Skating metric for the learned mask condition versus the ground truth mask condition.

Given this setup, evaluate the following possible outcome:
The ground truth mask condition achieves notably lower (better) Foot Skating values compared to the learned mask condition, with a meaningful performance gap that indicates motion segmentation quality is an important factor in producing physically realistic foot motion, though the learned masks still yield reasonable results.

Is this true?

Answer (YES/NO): NO